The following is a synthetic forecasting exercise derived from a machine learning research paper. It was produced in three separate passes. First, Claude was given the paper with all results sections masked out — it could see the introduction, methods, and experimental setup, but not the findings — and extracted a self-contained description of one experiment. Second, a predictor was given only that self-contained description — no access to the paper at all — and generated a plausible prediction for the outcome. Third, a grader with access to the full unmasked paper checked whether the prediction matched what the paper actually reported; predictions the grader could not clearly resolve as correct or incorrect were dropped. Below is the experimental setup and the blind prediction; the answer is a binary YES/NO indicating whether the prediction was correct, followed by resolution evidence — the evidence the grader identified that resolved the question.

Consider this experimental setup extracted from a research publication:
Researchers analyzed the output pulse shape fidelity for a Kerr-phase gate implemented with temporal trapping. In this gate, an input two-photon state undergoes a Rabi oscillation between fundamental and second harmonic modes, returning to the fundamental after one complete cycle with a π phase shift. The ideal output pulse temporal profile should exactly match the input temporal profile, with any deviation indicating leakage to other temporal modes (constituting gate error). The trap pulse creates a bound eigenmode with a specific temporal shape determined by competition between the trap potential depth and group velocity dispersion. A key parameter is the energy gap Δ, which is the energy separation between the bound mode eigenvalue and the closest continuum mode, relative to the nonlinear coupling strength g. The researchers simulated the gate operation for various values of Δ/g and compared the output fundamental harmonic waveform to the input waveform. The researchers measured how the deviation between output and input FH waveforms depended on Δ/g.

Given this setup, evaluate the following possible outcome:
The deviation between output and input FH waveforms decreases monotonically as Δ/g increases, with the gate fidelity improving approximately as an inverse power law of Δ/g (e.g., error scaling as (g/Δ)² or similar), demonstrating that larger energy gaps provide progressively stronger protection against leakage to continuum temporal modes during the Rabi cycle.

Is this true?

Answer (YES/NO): YES